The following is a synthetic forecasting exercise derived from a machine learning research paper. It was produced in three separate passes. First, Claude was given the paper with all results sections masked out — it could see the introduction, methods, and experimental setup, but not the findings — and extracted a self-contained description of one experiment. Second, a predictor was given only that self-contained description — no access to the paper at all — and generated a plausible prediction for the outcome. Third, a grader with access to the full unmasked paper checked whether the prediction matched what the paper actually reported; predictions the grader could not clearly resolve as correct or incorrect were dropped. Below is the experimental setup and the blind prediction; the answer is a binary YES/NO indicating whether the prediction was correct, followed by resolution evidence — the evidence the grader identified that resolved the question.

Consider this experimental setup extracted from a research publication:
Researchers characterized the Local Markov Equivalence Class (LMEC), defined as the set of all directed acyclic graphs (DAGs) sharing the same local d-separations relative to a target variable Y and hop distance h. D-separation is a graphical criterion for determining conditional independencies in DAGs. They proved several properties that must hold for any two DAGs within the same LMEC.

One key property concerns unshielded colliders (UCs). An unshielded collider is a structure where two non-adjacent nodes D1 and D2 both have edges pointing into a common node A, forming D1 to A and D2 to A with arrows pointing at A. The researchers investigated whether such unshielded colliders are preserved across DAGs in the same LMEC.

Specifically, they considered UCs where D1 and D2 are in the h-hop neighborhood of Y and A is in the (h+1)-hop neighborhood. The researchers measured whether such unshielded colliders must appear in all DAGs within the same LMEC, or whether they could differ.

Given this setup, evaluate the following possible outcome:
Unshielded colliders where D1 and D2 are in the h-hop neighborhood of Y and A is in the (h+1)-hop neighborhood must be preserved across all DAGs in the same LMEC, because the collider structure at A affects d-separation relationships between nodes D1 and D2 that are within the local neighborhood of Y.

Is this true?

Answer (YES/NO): YES